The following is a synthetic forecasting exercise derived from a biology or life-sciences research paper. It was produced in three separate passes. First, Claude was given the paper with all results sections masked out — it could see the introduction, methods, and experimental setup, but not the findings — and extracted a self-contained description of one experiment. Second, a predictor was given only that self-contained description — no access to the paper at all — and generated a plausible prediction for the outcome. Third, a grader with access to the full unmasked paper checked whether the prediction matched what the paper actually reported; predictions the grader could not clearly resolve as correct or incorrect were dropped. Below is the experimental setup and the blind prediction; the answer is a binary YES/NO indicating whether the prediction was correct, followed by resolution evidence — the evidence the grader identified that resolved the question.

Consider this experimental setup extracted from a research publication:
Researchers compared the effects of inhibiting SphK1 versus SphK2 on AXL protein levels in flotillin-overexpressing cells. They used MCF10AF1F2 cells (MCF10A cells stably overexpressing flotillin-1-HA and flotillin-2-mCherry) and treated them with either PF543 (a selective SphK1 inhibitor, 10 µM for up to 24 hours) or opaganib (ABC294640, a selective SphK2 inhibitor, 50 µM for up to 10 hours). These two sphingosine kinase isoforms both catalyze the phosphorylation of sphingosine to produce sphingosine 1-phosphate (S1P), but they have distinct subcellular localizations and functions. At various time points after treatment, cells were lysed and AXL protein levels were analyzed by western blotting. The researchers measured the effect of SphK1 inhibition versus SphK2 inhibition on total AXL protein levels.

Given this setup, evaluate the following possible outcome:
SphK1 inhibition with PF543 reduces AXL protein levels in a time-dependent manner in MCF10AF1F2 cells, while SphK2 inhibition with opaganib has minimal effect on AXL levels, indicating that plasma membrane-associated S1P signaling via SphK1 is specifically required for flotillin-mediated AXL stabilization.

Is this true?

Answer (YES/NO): NO